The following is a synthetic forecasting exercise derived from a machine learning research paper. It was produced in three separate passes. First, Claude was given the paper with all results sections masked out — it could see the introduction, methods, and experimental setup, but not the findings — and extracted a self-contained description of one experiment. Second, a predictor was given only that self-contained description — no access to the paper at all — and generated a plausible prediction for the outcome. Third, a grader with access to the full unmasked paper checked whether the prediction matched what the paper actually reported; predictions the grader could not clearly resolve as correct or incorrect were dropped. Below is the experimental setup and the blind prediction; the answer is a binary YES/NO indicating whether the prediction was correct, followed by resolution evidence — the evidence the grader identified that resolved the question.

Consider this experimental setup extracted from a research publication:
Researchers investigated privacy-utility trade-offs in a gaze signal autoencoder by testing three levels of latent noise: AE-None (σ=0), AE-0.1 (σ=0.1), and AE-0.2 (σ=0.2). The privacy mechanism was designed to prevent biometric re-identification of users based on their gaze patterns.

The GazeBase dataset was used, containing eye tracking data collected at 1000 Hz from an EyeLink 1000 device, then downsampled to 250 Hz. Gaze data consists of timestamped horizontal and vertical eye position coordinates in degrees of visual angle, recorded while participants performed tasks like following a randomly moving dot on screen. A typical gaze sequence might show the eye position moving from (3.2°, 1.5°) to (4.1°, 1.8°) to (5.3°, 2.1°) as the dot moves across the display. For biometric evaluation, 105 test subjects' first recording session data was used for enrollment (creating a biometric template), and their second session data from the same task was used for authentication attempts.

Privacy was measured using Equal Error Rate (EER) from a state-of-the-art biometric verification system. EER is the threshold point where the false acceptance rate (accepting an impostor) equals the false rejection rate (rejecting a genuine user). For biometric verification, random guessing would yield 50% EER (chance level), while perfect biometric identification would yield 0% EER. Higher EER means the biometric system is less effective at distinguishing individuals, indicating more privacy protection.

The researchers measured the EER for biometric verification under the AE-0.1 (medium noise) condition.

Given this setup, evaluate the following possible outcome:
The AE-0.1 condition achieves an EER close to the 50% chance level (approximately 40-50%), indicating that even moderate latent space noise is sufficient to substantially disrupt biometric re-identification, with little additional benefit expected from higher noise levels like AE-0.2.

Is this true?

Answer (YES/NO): NO